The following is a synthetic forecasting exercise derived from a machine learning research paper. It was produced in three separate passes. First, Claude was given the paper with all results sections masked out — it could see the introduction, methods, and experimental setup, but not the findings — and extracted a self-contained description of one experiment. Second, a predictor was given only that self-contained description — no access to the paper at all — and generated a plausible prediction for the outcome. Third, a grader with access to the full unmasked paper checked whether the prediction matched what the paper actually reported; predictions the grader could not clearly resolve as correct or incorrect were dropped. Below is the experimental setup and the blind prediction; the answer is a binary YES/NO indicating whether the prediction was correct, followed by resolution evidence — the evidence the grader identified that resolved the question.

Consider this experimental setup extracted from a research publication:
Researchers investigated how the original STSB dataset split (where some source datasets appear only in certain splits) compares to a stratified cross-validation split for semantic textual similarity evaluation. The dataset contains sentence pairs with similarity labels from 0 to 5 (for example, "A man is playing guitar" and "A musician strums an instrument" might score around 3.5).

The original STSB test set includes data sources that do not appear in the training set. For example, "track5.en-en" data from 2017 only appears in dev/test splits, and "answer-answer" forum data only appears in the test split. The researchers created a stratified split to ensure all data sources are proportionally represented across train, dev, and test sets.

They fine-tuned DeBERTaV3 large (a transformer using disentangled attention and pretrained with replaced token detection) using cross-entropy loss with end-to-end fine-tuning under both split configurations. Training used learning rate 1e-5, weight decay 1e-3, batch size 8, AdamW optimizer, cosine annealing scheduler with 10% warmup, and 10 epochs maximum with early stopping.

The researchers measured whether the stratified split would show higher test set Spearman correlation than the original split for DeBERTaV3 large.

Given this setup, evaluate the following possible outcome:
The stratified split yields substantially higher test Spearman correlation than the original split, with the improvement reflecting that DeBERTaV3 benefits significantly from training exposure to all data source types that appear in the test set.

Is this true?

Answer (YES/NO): NO